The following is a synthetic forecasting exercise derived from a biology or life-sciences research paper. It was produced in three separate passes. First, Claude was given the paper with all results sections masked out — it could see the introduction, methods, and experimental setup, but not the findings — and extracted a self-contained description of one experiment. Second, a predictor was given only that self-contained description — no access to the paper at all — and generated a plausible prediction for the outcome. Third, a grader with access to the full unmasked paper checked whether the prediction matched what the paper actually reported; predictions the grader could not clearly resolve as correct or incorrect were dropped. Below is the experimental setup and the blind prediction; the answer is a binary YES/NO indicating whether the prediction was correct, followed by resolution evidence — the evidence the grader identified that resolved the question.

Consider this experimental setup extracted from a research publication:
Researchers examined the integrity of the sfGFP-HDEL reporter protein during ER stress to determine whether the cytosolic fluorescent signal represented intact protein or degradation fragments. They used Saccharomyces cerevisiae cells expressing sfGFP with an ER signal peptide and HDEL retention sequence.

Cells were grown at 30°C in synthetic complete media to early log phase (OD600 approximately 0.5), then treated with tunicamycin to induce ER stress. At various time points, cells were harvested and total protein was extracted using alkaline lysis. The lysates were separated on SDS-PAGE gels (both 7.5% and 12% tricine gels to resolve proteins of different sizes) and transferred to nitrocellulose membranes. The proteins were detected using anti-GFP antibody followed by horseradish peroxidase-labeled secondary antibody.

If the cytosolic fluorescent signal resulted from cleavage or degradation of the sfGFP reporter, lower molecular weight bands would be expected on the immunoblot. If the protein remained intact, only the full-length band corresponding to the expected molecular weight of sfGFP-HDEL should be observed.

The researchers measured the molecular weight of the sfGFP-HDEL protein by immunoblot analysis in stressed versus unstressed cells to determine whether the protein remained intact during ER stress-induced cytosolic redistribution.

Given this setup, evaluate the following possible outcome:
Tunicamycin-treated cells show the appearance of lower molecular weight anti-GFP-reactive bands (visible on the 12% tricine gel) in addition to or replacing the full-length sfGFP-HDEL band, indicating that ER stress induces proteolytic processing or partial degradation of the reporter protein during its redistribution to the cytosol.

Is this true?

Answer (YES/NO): NO